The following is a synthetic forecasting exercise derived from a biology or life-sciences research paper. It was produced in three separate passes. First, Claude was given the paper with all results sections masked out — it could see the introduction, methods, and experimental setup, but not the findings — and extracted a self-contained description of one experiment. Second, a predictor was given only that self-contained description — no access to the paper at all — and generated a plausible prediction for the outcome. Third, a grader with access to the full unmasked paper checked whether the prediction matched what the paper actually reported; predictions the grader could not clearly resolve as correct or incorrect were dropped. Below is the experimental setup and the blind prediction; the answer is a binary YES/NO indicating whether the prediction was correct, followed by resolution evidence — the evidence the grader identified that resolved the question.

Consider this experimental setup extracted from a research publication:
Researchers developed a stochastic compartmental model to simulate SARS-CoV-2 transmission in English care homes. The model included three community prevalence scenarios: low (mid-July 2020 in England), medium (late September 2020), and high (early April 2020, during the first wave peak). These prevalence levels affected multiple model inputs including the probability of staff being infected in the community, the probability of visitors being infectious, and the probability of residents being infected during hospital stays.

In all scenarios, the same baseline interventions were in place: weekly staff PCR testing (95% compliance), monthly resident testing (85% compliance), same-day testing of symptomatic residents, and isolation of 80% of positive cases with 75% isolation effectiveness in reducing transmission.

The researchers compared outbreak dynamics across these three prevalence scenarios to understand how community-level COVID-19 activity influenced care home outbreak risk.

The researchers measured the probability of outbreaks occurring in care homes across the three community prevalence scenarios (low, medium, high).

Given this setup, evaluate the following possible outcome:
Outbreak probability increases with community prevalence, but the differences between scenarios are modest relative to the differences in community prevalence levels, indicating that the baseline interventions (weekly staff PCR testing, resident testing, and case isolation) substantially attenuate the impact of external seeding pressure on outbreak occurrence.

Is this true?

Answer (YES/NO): NO